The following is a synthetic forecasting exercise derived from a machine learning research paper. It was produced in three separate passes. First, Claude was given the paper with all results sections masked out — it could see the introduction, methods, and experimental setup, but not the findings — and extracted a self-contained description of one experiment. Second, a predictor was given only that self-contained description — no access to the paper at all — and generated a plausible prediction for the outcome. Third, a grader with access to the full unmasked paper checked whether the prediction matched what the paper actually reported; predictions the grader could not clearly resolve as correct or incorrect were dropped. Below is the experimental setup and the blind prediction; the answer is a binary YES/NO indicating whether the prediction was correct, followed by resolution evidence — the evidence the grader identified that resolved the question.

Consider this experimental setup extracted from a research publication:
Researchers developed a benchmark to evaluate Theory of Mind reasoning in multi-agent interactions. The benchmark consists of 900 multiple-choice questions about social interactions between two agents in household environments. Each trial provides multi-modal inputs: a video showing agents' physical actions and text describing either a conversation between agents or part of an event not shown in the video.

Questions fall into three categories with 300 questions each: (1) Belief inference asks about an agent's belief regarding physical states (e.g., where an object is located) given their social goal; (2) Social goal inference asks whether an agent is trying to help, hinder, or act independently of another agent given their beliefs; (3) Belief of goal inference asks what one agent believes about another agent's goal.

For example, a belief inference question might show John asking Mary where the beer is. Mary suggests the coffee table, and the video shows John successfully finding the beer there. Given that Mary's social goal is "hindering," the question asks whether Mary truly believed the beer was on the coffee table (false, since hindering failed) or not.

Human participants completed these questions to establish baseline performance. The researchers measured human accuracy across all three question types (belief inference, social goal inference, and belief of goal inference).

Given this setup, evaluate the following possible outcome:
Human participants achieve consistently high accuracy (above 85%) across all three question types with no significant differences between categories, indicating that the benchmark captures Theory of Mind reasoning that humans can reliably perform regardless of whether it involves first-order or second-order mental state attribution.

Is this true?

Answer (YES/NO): NO